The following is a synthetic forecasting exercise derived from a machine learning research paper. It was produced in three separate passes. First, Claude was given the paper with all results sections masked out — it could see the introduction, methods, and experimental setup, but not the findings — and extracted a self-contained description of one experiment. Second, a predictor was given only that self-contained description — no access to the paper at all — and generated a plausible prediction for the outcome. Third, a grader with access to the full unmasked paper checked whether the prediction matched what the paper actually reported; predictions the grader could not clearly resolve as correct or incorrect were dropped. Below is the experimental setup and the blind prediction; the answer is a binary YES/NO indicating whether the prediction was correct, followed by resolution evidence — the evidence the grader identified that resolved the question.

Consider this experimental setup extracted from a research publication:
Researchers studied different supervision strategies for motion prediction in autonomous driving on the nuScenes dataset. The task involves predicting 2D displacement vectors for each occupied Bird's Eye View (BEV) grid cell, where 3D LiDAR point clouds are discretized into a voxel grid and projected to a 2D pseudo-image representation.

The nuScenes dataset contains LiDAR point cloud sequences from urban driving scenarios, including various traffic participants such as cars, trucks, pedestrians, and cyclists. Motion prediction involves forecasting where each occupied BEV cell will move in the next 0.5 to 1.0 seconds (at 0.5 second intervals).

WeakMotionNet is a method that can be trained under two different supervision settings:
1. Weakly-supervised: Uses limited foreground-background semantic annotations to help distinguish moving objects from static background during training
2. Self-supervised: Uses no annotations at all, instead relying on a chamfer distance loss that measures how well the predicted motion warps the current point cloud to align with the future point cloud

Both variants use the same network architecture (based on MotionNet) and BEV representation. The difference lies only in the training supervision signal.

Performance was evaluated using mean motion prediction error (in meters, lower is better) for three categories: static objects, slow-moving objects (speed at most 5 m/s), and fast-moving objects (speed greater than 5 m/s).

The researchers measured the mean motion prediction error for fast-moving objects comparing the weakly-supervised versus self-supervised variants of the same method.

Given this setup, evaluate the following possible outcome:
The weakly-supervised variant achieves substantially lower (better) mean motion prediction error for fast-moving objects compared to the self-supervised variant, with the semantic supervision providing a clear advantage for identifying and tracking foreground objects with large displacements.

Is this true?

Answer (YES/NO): YES